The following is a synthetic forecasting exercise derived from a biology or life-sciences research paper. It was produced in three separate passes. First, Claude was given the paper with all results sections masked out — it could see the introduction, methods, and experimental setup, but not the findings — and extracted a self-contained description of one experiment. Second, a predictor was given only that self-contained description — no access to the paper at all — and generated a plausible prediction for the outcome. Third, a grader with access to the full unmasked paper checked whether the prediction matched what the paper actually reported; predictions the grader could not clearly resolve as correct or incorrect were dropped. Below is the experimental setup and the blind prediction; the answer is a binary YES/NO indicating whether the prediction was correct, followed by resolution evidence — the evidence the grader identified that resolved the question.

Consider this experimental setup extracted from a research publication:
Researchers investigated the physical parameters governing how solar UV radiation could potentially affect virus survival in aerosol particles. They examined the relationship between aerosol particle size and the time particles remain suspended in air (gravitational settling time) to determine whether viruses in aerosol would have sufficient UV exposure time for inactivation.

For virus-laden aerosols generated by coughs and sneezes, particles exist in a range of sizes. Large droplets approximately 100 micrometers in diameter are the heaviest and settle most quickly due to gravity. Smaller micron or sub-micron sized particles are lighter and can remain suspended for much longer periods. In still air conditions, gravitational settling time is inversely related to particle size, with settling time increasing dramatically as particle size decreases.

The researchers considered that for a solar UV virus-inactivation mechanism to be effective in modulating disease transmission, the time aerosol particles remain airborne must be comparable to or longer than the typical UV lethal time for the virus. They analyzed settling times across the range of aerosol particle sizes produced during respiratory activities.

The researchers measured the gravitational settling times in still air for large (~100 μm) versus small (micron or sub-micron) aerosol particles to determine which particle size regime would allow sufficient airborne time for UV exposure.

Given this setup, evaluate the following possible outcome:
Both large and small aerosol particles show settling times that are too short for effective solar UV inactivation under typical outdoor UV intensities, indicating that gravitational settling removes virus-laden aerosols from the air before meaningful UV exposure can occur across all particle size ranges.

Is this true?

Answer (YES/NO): NO